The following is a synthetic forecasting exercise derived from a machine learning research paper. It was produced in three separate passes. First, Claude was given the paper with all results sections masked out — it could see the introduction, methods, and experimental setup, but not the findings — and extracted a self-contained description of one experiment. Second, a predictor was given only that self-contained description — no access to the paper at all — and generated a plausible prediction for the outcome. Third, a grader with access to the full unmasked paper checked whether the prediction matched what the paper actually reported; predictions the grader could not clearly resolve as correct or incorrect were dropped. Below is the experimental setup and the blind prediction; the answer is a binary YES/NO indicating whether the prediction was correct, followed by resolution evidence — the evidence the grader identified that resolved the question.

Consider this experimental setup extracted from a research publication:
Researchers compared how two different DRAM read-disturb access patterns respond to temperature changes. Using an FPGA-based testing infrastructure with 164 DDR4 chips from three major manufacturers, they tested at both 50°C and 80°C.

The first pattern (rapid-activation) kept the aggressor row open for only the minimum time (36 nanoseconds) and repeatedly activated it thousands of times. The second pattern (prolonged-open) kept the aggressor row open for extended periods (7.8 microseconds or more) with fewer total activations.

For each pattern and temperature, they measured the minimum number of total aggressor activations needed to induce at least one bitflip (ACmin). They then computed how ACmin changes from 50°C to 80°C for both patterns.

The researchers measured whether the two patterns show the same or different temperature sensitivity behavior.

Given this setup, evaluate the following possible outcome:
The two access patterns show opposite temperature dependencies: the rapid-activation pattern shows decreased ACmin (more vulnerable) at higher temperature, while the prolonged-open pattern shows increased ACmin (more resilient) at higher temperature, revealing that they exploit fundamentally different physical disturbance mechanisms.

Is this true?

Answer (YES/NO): NO